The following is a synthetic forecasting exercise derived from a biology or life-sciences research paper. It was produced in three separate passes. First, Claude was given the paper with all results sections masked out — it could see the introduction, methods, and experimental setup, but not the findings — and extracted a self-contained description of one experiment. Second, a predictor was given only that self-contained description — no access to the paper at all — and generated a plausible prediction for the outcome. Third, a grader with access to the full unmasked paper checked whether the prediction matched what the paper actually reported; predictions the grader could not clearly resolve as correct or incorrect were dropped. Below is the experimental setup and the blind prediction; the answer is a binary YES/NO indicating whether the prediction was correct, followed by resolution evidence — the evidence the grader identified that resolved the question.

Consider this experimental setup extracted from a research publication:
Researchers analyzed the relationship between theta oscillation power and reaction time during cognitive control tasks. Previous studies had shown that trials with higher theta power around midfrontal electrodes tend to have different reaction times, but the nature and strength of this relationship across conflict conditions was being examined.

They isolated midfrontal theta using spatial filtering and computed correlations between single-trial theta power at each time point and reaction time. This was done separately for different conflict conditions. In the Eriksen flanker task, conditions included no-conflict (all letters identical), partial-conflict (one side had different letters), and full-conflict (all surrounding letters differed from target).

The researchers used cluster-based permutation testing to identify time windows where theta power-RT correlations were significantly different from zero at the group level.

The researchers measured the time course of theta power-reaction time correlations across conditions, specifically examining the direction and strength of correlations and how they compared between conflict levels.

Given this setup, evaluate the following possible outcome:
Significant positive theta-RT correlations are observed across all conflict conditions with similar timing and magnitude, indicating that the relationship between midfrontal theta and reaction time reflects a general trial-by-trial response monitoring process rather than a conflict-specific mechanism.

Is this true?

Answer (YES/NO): NO